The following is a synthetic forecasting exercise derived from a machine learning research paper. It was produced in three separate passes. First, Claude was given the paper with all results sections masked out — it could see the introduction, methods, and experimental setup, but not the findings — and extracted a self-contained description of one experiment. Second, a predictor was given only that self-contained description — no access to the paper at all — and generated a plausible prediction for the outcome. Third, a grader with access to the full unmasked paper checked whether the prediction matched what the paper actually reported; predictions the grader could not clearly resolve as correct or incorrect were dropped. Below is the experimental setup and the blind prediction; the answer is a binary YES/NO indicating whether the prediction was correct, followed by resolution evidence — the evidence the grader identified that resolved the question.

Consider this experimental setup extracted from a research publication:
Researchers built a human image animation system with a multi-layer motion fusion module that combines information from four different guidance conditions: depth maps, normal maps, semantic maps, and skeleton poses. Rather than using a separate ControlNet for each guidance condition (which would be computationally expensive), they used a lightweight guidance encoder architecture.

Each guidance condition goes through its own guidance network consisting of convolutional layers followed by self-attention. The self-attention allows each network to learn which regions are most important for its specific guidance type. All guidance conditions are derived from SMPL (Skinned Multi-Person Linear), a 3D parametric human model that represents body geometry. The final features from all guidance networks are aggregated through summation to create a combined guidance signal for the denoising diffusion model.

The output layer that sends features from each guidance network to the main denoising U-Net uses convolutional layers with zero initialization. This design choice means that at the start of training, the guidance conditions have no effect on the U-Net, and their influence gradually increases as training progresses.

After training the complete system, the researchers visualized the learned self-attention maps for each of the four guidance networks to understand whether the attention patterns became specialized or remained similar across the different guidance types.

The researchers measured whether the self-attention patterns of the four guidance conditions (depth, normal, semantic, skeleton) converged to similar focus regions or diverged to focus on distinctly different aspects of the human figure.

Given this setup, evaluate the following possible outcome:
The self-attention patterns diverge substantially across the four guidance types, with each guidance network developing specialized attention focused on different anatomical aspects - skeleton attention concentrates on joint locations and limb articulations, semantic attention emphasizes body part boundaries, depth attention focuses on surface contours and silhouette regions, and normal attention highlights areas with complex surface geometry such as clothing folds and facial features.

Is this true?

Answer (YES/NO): NO